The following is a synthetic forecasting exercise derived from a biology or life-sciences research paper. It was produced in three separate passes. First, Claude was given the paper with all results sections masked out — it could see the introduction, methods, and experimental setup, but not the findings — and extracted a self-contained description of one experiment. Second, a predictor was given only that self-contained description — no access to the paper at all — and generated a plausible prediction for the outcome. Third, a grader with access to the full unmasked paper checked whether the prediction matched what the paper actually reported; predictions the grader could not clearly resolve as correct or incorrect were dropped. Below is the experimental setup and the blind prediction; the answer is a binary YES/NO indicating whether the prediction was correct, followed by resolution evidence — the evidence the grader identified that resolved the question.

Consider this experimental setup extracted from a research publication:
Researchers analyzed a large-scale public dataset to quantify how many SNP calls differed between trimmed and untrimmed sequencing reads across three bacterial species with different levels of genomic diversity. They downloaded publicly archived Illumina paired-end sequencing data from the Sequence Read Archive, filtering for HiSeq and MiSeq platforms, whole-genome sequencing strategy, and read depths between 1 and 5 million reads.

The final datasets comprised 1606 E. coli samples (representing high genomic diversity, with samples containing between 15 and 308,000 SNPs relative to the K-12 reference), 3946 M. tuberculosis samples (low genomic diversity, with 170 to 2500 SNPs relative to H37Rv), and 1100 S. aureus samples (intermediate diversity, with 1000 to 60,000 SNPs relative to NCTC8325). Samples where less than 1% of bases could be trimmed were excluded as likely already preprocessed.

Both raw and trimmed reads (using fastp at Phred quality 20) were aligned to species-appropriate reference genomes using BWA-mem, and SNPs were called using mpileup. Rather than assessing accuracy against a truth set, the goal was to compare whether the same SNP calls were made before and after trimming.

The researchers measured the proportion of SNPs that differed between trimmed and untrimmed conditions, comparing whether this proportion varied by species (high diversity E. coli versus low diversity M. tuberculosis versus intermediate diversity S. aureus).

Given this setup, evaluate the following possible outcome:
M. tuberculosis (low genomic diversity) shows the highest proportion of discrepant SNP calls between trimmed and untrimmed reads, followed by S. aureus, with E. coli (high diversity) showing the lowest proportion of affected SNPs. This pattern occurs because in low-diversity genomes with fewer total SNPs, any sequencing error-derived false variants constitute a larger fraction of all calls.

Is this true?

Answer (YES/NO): NO